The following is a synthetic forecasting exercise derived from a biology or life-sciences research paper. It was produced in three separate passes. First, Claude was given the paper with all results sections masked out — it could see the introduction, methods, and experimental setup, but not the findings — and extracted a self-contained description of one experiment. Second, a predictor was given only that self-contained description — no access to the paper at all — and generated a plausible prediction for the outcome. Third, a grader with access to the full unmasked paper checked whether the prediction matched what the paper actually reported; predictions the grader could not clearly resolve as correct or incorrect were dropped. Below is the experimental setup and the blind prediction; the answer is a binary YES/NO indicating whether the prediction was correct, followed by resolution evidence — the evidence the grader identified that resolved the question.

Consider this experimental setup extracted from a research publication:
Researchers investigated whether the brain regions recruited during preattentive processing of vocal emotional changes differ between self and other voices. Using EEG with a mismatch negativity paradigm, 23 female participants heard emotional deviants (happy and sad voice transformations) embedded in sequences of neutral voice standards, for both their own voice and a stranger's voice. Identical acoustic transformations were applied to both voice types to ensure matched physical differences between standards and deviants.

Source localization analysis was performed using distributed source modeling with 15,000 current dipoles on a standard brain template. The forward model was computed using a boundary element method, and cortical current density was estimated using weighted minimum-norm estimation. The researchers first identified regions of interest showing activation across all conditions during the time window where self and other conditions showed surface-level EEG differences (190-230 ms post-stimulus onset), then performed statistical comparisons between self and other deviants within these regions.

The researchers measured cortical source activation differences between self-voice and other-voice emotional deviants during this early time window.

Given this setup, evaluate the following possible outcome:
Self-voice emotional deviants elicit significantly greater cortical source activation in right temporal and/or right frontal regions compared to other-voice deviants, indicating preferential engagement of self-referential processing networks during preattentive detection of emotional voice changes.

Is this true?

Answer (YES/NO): NO